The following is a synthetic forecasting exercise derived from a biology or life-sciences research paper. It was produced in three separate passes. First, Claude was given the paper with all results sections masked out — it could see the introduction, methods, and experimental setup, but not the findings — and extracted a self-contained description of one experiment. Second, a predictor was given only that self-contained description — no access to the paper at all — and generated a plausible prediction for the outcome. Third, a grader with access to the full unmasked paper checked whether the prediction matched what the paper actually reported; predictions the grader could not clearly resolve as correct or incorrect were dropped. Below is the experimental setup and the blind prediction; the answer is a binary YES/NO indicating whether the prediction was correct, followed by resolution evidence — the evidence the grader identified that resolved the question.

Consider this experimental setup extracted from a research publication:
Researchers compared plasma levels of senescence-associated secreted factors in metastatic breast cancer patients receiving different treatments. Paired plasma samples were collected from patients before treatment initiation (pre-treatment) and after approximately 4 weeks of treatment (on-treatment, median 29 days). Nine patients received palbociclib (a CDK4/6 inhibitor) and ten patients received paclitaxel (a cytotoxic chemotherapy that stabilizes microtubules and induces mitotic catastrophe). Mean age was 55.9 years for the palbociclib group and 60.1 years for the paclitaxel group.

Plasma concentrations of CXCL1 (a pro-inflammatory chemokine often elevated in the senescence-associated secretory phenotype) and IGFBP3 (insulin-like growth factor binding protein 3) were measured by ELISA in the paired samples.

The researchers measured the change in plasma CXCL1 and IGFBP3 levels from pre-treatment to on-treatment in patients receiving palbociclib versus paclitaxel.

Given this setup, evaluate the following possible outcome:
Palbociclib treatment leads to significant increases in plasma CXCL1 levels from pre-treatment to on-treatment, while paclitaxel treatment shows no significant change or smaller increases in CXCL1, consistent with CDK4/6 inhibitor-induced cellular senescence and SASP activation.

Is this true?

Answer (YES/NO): NO